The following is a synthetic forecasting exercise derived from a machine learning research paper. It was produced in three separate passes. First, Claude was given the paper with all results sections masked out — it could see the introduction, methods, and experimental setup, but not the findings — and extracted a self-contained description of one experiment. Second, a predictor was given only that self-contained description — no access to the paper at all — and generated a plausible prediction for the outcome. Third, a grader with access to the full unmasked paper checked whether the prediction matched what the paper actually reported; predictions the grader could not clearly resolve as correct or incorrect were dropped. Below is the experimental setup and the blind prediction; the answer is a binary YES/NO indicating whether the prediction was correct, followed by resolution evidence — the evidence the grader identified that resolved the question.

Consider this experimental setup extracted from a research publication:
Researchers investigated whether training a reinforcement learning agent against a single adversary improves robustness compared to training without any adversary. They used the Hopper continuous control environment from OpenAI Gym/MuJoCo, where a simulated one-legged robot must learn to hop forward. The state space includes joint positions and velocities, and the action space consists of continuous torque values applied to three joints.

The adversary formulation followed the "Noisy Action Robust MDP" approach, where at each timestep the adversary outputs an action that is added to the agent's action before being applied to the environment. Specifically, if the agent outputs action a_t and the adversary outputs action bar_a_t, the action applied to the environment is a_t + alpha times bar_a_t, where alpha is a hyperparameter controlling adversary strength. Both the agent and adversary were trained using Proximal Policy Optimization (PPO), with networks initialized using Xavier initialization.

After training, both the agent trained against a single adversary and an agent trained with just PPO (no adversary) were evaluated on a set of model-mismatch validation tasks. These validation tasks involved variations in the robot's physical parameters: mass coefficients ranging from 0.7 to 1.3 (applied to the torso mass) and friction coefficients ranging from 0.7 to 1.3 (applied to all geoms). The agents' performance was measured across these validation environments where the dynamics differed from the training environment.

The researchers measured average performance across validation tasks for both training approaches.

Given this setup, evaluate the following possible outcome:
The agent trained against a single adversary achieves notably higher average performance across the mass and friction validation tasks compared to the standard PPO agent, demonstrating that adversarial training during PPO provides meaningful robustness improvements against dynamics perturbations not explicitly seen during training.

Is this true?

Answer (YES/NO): NO